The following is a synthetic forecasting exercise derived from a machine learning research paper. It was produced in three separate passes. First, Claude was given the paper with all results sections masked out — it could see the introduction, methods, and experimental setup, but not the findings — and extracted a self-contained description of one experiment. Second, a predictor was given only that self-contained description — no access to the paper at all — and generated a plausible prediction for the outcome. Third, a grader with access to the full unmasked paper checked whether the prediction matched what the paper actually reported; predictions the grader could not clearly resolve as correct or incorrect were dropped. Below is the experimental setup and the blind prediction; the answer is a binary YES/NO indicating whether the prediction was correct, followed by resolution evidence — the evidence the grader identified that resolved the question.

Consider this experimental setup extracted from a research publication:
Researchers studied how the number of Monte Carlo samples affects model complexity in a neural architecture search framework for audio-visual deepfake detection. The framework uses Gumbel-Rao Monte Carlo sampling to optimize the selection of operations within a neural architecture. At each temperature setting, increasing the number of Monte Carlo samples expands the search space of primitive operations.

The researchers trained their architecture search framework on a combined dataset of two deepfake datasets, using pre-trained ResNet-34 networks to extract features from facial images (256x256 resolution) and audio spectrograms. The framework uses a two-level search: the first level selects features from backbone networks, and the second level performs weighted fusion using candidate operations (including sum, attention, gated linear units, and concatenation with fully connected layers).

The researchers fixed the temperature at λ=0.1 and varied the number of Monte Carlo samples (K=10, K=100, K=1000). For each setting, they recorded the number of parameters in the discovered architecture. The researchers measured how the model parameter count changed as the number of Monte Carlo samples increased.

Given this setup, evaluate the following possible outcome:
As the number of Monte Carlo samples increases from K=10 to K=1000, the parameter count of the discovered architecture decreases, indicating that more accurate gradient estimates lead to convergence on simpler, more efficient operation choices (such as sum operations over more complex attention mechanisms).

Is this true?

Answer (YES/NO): YES